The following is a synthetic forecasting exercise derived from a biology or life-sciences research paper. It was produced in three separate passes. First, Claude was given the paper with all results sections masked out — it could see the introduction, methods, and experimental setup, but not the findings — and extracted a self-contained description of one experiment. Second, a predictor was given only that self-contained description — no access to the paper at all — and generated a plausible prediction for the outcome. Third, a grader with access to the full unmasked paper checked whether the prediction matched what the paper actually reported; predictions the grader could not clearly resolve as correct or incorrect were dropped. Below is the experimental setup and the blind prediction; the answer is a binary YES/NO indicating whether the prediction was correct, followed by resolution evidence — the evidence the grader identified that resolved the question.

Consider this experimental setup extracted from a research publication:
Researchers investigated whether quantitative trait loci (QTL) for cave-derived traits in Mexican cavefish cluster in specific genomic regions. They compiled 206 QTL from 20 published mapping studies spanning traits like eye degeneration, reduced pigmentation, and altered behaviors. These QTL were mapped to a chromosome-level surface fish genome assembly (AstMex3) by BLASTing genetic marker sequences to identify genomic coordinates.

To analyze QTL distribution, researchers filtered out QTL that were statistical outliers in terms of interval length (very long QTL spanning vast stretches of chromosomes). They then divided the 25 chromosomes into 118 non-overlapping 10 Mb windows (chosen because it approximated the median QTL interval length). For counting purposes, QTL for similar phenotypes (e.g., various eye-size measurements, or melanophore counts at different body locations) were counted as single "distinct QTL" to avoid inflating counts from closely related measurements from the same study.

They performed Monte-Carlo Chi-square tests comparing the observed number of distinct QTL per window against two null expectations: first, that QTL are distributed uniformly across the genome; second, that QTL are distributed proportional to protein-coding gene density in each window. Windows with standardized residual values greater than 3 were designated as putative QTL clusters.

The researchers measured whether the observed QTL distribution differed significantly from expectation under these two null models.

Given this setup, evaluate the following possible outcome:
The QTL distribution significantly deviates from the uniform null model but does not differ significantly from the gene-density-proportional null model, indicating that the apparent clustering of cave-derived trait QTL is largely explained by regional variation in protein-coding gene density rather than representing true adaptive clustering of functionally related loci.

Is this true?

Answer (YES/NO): NO